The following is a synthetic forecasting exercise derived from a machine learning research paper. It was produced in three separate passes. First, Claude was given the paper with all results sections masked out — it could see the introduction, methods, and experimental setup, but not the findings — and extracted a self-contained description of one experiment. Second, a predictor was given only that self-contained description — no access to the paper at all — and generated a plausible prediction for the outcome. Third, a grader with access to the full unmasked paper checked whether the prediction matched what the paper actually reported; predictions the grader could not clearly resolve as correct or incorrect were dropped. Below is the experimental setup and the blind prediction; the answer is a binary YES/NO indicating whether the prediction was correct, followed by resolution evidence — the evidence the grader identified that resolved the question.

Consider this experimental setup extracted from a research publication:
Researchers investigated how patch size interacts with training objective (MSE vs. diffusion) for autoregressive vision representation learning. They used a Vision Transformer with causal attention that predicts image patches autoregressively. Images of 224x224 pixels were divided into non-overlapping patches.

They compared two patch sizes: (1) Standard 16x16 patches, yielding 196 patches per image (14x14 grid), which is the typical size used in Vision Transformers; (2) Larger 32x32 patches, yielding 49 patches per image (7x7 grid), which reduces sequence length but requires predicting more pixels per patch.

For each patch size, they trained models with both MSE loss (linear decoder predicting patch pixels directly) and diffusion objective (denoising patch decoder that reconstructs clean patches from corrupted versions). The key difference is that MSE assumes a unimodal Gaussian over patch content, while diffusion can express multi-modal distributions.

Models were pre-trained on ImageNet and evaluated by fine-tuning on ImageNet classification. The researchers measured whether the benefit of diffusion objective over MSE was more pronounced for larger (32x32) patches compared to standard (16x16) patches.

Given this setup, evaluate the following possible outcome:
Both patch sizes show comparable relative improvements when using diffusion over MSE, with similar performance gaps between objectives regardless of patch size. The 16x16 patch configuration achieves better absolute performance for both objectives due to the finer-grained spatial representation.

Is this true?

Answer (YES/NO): NO